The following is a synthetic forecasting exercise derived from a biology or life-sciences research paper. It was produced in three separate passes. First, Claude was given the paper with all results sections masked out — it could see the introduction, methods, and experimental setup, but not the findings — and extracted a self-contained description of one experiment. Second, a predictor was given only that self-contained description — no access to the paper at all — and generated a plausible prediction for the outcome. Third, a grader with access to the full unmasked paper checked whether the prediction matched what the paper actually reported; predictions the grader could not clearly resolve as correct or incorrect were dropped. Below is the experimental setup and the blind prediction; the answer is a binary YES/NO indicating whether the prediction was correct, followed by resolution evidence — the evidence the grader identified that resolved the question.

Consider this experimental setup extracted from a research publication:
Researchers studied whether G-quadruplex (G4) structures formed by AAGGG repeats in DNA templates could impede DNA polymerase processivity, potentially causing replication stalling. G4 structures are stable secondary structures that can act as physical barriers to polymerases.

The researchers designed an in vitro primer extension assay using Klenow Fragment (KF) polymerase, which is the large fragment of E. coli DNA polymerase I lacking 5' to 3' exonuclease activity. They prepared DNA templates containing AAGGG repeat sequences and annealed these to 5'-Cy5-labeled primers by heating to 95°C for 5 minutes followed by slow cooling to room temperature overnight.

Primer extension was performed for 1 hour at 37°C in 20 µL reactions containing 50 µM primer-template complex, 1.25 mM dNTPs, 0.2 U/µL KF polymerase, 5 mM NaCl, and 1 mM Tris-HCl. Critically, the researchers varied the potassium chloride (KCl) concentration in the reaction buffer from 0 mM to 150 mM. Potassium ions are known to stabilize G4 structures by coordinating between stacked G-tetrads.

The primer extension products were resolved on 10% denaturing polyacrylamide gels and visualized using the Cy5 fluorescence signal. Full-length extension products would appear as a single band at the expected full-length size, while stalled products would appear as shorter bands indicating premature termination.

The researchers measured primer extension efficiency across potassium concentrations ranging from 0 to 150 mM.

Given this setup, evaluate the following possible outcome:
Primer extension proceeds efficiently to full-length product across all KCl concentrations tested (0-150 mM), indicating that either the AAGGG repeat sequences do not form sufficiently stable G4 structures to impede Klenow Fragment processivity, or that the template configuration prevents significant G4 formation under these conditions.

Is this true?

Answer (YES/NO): NO